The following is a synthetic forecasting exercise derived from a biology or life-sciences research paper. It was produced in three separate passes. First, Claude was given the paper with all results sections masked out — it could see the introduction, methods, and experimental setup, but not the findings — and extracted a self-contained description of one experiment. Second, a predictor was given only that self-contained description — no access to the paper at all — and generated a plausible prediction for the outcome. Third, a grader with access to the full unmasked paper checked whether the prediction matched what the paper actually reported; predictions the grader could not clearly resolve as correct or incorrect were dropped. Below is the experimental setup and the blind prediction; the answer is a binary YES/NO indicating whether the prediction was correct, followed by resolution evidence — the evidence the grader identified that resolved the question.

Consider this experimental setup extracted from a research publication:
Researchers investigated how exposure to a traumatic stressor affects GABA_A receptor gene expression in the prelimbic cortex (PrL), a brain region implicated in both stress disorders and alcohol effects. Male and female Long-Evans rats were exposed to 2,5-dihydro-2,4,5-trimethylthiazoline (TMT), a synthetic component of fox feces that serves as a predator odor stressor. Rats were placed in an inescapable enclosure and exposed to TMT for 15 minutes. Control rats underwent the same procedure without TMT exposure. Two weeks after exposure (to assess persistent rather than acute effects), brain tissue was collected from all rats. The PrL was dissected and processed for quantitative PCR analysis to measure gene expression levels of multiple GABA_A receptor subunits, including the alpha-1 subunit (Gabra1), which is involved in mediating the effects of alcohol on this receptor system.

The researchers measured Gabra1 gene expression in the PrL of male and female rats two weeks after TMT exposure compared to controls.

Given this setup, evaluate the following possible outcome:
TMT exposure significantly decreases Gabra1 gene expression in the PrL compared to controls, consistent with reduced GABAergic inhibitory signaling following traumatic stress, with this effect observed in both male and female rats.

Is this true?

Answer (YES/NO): NO